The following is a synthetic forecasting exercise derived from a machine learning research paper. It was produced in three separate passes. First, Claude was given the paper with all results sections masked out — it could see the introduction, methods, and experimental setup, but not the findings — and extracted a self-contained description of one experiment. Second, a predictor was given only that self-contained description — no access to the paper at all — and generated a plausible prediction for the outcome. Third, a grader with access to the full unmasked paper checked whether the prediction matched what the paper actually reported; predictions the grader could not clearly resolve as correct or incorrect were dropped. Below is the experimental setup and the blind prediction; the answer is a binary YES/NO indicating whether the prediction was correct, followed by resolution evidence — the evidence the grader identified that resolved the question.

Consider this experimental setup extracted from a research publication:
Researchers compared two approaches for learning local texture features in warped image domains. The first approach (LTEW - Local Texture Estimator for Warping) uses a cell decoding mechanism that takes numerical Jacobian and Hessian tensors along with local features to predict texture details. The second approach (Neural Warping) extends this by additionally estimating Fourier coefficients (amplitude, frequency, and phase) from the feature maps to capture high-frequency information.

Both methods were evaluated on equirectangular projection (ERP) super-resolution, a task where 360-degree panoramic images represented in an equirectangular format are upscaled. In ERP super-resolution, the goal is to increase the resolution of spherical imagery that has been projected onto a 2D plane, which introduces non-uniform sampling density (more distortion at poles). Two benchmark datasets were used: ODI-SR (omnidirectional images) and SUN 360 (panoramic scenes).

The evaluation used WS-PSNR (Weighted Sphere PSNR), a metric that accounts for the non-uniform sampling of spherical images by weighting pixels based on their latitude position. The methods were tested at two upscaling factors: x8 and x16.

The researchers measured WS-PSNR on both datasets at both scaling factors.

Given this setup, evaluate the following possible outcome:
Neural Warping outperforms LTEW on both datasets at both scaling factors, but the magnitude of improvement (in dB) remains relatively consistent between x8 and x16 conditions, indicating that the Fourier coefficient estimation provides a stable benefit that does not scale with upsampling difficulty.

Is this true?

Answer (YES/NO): YES